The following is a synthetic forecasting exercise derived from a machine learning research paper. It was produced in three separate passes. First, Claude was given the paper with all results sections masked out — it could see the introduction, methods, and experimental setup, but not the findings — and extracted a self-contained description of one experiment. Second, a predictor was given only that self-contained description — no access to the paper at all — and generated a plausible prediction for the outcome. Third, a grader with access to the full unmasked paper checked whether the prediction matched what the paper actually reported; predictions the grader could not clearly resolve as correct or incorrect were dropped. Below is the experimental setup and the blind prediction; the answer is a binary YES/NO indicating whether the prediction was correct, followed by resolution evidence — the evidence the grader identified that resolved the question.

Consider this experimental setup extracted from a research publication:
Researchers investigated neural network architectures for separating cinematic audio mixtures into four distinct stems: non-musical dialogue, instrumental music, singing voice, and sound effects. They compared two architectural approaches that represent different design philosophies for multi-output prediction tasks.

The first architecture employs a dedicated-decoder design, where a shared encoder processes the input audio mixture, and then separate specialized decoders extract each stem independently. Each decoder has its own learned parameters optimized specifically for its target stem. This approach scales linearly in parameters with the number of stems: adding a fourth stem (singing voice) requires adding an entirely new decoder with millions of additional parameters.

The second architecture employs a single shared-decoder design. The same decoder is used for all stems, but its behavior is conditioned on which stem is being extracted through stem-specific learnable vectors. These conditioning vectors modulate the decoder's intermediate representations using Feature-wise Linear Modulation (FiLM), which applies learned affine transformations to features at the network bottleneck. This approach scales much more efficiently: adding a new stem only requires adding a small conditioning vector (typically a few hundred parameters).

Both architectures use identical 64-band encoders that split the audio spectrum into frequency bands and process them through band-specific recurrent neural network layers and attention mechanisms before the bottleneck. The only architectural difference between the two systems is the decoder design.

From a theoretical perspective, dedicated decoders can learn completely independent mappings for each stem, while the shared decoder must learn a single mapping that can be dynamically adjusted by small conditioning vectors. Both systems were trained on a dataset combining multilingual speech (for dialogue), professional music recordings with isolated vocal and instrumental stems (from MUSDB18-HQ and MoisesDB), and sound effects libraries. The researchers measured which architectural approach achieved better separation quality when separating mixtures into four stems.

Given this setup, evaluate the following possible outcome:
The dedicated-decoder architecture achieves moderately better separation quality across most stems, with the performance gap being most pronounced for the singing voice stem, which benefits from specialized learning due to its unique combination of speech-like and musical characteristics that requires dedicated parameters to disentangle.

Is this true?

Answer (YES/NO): NO